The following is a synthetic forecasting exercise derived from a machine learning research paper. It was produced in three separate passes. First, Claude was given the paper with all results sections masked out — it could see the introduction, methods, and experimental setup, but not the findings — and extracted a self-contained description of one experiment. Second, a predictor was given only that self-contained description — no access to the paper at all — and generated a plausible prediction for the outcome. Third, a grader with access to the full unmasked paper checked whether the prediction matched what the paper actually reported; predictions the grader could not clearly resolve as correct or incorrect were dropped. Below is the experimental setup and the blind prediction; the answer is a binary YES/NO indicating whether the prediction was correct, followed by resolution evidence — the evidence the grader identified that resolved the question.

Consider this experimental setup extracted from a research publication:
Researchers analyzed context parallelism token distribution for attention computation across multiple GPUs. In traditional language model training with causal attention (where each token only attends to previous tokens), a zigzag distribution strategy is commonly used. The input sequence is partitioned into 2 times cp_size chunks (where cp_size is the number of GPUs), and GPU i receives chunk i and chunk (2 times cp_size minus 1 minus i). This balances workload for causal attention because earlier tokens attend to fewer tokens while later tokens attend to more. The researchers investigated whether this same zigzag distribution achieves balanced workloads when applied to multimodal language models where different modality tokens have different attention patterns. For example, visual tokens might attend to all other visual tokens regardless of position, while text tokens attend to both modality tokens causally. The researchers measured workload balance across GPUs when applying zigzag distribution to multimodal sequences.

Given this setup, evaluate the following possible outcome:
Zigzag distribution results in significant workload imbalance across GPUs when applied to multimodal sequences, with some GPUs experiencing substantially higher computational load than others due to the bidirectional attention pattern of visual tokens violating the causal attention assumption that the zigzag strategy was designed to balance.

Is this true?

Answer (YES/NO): YES